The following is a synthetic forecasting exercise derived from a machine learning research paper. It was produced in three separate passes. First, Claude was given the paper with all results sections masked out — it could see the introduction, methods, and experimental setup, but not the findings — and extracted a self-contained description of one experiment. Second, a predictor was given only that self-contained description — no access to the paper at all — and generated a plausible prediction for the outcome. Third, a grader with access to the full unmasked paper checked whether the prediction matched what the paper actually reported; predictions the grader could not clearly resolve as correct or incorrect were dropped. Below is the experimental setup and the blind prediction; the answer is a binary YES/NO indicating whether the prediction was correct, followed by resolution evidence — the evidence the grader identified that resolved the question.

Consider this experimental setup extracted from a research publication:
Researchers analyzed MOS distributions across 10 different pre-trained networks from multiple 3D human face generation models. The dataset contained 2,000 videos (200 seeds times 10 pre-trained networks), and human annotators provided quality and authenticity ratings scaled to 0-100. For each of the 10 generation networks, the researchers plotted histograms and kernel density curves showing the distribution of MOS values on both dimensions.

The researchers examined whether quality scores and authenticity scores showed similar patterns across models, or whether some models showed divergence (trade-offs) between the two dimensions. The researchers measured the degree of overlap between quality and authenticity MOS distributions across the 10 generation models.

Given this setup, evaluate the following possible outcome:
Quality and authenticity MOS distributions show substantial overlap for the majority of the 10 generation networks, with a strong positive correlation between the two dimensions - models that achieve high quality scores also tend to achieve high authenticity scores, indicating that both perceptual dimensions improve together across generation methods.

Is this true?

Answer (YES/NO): YES